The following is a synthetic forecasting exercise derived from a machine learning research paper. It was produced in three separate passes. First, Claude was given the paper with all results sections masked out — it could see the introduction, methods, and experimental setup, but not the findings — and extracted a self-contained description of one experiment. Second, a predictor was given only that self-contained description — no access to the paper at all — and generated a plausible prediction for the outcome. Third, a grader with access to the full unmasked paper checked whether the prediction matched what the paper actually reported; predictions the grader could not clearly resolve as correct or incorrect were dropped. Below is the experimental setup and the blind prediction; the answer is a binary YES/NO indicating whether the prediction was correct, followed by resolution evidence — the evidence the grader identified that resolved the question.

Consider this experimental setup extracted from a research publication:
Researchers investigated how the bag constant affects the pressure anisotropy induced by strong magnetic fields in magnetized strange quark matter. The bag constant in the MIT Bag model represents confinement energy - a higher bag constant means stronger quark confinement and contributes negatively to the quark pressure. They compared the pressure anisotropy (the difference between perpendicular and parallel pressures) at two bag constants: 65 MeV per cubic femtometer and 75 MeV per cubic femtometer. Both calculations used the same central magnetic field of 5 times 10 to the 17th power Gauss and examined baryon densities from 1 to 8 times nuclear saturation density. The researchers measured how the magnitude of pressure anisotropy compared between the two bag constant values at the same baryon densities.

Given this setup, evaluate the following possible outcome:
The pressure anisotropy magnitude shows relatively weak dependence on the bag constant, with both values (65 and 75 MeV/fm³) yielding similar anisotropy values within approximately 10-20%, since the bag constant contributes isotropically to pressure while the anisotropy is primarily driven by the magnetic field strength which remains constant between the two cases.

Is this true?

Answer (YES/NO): NO